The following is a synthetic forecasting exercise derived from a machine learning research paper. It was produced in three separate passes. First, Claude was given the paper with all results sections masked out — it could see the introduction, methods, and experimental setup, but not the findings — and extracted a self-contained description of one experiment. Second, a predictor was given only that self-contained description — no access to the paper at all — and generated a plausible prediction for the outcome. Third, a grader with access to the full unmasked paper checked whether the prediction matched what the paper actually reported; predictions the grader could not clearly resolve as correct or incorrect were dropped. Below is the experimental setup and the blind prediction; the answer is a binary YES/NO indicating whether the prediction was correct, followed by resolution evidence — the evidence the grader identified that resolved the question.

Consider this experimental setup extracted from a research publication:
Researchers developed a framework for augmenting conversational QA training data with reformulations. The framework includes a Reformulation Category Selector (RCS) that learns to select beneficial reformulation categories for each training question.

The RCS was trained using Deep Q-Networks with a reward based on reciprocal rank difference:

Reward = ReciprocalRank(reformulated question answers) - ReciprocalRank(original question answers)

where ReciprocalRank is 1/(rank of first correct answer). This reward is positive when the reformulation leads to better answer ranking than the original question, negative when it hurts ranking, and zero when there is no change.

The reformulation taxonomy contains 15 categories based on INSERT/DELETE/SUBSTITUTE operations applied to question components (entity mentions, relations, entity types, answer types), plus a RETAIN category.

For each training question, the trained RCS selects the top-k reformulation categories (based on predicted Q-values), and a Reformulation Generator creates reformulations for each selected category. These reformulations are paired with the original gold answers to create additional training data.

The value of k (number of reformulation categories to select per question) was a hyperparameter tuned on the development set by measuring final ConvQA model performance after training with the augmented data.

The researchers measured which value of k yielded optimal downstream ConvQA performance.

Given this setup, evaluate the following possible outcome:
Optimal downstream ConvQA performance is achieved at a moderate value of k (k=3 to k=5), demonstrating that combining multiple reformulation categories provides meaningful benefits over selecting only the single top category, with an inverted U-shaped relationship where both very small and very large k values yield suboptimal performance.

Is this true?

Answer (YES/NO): NO